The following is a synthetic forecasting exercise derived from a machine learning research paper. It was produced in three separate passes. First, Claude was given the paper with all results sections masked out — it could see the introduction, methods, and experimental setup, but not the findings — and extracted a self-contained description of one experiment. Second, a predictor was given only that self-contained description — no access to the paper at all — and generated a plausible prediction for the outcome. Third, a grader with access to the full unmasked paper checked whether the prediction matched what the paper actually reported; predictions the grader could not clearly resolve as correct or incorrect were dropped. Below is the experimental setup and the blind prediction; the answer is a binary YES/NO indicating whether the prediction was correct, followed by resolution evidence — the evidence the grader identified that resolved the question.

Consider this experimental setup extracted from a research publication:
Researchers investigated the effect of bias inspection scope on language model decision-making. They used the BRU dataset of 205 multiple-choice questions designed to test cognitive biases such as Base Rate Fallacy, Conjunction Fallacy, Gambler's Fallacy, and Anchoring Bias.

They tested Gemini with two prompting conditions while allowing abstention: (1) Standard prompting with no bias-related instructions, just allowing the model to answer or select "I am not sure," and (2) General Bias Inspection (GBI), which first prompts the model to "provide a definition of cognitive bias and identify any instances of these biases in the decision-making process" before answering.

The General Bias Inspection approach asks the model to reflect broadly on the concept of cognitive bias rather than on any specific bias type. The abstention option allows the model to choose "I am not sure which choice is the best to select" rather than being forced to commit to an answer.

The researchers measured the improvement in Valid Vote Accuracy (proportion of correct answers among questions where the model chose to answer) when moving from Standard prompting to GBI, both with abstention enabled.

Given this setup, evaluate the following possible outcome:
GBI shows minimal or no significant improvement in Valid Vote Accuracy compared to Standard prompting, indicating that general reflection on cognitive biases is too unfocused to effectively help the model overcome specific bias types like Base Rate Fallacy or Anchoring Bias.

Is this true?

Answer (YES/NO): NO